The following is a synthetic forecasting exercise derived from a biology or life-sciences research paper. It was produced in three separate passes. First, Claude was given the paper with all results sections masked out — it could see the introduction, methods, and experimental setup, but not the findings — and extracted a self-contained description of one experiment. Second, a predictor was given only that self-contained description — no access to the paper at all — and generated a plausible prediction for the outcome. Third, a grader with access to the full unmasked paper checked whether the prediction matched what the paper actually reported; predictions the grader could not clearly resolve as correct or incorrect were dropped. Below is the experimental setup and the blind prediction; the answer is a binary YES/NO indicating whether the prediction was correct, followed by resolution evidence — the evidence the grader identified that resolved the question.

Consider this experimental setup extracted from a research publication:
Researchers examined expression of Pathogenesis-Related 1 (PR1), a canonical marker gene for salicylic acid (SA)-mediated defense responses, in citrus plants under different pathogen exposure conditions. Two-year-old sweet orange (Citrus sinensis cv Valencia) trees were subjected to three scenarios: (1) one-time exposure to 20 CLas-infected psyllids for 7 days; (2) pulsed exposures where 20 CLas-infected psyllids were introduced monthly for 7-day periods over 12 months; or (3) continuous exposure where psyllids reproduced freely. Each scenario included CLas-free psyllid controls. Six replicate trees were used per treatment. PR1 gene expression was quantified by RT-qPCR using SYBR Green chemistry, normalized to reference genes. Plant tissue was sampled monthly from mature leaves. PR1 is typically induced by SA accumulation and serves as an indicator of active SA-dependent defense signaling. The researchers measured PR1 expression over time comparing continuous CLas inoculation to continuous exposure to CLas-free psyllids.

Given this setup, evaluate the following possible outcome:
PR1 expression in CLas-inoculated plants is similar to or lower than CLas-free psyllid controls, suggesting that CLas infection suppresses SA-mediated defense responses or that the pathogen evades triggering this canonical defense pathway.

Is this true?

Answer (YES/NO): YES